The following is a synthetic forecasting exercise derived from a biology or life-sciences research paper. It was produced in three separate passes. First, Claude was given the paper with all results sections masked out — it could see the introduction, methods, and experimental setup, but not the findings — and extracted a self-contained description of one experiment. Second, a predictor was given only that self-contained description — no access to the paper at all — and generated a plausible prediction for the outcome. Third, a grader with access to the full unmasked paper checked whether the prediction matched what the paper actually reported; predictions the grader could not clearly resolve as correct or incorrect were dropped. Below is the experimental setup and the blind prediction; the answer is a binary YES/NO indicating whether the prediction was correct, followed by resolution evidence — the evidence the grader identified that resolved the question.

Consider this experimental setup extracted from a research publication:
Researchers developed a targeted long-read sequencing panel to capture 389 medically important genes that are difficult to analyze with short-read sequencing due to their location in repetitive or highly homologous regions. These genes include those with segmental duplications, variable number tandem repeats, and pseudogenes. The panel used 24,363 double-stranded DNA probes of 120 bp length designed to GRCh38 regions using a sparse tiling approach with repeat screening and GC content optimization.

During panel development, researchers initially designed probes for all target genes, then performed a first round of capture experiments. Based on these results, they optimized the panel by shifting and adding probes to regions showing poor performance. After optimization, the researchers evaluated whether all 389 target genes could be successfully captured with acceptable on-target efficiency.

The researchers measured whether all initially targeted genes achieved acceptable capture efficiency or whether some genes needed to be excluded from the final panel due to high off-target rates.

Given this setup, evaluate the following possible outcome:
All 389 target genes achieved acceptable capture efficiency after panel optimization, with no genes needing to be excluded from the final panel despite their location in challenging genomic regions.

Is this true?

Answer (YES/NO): NO